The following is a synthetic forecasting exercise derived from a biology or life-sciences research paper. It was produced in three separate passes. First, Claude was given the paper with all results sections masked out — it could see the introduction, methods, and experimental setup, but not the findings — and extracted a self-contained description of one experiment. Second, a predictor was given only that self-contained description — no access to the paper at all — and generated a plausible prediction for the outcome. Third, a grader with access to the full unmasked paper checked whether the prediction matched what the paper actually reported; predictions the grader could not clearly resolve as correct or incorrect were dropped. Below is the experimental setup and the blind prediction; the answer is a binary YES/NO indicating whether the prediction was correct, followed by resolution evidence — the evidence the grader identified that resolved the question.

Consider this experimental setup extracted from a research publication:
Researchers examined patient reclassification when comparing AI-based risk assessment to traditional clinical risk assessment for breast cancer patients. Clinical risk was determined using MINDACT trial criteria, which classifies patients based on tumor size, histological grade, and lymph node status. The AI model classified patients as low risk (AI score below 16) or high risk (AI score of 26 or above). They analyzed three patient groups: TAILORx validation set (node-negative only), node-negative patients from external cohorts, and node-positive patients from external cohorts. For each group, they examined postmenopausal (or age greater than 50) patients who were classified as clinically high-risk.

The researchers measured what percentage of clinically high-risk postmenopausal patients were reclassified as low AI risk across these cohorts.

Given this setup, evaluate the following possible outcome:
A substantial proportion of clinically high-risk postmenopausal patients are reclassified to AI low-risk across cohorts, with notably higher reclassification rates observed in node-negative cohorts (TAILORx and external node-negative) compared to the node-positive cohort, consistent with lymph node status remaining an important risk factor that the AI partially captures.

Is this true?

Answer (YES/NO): NO